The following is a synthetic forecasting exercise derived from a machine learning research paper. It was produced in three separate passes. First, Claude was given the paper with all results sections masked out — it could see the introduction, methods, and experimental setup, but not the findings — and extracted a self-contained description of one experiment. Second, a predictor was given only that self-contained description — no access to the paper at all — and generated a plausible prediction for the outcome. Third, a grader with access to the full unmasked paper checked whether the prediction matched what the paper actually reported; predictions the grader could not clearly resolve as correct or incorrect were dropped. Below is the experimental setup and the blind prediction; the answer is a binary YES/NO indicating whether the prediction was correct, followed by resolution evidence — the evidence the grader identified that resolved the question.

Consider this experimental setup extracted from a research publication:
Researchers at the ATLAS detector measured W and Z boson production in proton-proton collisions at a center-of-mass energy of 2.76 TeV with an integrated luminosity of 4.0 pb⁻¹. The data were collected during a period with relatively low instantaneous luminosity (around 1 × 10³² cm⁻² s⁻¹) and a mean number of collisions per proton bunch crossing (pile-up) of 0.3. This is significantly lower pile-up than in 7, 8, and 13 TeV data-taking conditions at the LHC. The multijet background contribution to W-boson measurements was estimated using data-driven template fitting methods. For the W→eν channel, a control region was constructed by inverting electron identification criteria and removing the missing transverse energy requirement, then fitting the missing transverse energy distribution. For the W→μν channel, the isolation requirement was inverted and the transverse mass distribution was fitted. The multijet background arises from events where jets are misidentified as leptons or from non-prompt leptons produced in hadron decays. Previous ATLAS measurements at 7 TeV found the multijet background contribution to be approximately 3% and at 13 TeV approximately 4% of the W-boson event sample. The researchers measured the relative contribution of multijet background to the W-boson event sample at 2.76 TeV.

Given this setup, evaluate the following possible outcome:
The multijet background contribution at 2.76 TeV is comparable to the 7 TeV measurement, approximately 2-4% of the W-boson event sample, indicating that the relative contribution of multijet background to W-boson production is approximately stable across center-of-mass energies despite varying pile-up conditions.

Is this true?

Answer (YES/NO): NO